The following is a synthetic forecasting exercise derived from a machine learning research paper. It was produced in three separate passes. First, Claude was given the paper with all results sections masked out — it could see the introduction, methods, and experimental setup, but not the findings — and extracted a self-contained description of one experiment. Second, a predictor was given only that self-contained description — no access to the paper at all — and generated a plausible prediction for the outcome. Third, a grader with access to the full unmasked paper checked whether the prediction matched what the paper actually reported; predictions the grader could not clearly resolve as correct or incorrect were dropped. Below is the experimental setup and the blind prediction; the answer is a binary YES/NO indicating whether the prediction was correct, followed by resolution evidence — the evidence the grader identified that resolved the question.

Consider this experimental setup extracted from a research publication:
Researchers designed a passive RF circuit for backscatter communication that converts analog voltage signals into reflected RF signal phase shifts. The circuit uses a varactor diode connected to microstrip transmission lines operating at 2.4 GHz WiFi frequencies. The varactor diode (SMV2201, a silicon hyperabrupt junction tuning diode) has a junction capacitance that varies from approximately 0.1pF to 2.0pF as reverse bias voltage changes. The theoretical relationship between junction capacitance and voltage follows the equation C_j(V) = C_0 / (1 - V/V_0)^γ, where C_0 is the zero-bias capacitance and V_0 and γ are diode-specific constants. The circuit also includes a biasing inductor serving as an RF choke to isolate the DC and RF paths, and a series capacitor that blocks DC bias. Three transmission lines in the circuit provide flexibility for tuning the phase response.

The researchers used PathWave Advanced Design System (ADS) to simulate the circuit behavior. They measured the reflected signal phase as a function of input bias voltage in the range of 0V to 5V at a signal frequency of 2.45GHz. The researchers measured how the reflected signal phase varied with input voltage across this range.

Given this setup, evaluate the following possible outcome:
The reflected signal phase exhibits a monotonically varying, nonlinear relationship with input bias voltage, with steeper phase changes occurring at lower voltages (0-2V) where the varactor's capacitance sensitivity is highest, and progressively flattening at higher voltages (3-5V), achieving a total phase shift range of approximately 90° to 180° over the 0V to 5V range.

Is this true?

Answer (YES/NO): NO